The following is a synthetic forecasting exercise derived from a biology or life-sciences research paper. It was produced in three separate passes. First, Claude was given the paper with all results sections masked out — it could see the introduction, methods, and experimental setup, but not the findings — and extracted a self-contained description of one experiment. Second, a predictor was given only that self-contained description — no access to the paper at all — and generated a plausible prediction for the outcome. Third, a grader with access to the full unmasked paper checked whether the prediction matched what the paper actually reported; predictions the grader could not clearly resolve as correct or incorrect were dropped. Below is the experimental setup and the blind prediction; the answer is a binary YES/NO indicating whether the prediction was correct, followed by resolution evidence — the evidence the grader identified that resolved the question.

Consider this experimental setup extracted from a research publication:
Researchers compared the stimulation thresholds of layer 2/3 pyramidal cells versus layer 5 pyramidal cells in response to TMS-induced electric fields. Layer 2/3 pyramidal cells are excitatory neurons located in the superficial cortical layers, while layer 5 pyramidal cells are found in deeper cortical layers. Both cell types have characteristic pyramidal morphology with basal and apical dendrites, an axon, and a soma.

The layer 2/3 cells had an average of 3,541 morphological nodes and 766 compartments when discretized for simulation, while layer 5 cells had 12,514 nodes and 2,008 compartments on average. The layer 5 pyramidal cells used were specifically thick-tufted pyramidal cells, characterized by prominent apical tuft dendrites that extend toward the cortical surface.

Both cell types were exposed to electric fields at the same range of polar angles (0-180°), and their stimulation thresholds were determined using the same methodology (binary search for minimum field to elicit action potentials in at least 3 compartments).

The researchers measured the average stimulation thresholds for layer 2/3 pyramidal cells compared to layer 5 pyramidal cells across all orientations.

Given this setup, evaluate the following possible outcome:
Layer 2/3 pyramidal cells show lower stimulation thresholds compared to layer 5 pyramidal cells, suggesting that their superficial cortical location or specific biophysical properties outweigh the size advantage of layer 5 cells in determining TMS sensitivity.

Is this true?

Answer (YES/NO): NO